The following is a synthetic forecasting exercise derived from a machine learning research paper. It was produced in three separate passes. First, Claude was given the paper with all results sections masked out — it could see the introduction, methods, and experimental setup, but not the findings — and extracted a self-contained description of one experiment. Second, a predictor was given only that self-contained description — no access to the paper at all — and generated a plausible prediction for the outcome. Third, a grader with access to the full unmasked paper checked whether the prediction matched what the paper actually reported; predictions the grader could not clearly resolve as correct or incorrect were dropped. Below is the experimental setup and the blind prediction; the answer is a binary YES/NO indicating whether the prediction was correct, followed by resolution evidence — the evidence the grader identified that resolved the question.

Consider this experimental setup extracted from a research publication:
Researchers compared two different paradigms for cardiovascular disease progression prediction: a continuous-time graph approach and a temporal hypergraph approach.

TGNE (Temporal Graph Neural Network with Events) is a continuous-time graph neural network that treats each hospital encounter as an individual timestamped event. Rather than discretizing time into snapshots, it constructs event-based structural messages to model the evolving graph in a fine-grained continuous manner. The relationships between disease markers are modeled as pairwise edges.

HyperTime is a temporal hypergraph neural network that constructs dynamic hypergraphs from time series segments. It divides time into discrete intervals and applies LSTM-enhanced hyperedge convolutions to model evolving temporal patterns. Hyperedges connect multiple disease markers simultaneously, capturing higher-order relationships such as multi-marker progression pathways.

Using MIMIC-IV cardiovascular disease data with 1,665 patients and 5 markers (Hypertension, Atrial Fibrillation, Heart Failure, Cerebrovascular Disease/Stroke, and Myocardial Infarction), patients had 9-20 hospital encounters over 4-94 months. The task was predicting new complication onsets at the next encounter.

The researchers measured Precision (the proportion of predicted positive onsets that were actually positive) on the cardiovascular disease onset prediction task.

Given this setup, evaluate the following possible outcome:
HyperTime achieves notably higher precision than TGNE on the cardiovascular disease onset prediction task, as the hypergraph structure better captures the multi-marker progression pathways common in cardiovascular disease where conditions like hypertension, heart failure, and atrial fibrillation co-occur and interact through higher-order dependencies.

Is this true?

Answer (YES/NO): NO